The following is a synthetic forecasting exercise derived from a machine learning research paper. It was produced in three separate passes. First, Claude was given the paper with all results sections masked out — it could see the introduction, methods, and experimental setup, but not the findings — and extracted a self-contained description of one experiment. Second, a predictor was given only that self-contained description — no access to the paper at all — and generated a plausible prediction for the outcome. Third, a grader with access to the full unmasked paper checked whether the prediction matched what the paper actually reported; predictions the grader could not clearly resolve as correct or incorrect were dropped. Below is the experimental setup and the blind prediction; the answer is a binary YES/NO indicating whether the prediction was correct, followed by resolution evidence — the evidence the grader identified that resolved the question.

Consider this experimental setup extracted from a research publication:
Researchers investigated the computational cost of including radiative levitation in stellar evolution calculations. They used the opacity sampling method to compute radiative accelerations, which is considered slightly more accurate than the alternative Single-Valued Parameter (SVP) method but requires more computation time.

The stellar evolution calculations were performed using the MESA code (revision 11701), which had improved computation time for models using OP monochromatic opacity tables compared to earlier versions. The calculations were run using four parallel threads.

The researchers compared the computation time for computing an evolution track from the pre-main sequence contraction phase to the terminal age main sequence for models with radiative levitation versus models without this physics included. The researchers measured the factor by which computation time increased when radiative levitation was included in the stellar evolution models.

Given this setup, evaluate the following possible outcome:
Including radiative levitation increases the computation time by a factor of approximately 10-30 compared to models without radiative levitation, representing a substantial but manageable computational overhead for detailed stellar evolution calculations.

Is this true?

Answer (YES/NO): NO